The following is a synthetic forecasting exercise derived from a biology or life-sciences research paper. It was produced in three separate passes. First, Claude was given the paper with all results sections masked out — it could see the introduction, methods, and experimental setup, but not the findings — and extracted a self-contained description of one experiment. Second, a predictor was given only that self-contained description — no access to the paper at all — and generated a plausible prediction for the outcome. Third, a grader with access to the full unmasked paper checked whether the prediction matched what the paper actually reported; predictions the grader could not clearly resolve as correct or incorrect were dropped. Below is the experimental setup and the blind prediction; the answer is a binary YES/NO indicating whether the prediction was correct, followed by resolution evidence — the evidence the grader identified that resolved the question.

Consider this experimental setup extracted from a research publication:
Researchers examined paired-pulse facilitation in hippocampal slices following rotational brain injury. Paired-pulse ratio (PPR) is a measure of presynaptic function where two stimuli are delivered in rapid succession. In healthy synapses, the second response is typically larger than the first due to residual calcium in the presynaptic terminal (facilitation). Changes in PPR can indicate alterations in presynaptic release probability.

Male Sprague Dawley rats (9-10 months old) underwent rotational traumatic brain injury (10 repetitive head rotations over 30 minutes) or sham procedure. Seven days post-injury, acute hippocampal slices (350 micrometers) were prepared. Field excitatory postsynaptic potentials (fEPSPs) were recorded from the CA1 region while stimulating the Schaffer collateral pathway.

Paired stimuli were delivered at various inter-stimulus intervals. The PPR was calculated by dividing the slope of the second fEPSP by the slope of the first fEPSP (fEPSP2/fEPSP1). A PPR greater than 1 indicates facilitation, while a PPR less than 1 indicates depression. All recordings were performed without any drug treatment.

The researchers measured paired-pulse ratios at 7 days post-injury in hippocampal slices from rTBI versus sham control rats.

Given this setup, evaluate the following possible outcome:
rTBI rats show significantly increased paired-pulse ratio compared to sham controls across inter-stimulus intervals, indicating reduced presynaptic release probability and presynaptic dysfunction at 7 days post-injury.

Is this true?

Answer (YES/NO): NO